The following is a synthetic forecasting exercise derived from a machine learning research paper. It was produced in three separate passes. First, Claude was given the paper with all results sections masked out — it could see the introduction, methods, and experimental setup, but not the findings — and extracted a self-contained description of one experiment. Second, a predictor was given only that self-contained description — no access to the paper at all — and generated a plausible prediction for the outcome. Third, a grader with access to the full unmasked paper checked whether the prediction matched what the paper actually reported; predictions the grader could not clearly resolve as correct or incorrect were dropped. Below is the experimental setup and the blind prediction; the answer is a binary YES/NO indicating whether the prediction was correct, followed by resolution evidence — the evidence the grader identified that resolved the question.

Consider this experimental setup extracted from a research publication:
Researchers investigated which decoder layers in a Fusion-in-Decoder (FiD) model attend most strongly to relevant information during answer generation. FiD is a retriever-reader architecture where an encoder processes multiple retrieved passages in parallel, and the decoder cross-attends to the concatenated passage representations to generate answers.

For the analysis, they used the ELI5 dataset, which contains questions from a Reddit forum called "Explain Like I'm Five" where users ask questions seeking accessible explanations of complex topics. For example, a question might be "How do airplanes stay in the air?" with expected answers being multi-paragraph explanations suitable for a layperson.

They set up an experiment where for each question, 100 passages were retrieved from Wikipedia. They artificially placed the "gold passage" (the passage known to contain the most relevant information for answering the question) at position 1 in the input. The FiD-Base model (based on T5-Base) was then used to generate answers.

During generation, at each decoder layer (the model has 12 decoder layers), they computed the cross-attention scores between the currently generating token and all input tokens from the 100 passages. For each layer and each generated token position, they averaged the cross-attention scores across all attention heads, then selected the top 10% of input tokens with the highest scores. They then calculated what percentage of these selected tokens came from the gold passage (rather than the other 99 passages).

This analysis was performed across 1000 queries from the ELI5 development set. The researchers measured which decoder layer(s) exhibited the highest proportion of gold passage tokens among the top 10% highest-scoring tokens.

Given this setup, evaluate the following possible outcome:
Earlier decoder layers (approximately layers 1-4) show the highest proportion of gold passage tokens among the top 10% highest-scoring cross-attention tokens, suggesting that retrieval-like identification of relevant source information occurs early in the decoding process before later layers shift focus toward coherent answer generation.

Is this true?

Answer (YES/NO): YES